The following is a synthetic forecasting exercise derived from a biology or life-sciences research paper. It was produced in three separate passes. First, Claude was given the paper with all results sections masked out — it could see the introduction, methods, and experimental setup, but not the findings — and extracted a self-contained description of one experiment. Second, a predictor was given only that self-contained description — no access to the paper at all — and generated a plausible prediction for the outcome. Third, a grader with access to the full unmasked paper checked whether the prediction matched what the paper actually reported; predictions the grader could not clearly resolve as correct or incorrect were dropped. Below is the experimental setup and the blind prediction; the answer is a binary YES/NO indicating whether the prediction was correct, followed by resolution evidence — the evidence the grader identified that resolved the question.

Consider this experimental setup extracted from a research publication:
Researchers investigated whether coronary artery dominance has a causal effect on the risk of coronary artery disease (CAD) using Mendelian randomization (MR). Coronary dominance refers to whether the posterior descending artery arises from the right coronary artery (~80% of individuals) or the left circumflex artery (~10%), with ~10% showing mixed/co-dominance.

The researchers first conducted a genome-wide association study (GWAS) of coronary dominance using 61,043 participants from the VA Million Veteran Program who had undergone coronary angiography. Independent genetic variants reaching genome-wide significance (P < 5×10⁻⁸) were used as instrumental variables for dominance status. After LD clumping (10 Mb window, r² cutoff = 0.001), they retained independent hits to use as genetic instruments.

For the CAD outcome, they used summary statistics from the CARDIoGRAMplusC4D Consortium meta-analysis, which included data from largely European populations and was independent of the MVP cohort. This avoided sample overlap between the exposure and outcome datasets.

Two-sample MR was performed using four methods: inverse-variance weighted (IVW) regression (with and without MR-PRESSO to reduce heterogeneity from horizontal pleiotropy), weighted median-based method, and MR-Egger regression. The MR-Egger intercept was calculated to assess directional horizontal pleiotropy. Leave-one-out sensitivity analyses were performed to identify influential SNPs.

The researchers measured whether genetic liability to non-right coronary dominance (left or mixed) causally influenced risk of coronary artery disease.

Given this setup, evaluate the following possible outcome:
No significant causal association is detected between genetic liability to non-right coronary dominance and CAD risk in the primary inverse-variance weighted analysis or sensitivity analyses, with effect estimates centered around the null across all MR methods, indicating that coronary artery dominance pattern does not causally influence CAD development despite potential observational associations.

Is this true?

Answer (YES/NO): NO